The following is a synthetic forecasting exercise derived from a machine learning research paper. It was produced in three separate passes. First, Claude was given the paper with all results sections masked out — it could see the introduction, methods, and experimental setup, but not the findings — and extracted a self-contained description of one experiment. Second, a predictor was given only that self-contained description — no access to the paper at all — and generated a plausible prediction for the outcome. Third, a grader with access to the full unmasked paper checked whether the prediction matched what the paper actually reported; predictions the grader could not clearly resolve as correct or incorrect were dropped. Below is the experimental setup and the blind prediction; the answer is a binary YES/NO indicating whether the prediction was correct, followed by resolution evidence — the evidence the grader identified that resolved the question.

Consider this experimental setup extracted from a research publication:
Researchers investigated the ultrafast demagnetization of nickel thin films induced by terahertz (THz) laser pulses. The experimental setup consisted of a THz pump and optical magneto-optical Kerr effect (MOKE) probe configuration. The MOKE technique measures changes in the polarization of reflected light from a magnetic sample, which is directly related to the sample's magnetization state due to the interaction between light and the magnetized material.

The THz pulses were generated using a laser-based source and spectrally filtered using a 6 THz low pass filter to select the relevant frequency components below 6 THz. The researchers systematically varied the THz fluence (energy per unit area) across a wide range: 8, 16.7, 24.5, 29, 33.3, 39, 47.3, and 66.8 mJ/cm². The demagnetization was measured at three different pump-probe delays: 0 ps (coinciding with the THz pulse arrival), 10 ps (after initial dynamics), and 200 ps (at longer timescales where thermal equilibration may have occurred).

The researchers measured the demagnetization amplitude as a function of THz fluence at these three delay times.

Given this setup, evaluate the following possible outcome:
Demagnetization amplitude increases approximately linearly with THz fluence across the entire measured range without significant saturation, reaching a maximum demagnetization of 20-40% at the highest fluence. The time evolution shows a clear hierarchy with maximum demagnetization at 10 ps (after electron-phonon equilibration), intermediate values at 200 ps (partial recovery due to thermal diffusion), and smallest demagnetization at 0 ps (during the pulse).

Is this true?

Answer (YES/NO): NO